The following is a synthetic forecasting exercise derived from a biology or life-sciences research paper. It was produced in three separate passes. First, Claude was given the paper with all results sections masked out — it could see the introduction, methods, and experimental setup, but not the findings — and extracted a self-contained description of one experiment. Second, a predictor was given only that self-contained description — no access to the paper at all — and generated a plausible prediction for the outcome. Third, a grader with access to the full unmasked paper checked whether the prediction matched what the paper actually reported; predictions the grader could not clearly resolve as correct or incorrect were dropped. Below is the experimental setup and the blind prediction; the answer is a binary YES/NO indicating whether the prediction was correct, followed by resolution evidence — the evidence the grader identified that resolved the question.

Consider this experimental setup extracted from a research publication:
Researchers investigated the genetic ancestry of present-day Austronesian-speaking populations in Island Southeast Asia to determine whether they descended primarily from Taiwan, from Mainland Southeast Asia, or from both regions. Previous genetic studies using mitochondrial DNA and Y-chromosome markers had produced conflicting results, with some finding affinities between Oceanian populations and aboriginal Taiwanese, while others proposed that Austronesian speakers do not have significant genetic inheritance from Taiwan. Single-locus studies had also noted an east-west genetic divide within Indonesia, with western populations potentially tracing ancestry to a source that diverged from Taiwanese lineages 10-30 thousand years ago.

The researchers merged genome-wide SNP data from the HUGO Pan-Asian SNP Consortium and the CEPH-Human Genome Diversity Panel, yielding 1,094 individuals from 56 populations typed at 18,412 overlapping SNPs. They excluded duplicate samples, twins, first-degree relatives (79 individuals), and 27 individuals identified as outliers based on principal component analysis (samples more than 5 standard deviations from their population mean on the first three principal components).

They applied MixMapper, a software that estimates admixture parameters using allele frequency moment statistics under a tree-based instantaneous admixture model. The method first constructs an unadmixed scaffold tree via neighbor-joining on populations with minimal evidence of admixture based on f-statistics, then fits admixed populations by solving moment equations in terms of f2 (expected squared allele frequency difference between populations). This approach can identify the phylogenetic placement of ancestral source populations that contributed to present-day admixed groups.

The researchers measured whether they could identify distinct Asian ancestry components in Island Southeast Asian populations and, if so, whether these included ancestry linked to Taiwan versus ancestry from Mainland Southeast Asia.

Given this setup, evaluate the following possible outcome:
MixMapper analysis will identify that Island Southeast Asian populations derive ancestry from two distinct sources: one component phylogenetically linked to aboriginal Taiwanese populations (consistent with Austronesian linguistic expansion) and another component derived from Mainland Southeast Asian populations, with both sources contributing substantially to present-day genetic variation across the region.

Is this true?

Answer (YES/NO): NO